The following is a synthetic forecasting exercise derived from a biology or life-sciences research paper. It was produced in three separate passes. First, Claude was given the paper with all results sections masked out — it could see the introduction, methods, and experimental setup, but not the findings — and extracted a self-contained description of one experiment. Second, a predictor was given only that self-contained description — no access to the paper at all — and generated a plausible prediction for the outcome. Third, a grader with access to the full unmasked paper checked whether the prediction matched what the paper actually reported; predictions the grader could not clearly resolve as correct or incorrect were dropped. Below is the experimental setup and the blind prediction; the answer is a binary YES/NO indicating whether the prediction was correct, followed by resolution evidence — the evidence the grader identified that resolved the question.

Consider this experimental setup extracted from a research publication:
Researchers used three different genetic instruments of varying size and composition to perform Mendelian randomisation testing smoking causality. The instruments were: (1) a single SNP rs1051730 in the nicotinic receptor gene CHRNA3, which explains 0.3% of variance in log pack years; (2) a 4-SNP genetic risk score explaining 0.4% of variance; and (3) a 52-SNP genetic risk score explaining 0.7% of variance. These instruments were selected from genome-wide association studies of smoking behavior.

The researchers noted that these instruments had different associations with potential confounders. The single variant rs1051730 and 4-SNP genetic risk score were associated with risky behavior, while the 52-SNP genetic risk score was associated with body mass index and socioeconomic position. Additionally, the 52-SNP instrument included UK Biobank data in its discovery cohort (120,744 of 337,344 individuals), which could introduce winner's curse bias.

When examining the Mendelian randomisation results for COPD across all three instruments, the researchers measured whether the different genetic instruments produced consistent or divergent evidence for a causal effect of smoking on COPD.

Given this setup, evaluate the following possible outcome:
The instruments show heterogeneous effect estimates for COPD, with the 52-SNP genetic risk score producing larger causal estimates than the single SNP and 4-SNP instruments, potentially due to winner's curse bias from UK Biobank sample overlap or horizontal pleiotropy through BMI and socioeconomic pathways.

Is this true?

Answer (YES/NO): NO